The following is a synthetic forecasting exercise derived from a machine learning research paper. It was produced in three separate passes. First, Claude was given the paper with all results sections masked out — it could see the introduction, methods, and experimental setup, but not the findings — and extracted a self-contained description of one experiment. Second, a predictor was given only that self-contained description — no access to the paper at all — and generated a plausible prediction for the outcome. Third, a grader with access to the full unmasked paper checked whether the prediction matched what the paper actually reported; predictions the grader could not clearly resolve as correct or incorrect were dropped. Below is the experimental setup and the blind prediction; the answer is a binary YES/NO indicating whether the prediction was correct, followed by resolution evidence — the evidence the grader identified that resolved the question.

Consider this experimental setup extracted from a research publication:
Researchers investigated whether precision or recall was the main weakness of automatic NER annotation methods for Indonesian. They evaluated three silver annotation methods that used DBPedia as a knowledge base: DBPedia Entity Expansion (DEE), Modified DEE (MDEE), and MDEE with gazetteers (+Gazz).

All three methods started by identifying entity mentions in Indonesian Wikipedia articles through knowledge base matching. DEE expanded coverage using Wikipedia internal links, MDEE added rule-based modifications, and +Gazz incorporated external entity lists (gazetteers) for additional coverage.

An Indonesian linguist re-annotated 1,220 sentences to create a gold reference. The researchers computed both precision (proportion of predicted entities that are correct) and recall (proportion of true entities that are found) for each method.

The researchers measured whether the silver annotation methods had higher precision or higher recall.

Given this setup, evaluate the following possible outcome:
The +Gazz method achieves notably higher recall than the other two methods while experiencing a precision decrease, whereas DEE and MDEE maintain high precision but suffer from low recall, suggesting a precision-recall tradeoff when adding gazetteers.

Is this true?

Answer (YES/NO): NO